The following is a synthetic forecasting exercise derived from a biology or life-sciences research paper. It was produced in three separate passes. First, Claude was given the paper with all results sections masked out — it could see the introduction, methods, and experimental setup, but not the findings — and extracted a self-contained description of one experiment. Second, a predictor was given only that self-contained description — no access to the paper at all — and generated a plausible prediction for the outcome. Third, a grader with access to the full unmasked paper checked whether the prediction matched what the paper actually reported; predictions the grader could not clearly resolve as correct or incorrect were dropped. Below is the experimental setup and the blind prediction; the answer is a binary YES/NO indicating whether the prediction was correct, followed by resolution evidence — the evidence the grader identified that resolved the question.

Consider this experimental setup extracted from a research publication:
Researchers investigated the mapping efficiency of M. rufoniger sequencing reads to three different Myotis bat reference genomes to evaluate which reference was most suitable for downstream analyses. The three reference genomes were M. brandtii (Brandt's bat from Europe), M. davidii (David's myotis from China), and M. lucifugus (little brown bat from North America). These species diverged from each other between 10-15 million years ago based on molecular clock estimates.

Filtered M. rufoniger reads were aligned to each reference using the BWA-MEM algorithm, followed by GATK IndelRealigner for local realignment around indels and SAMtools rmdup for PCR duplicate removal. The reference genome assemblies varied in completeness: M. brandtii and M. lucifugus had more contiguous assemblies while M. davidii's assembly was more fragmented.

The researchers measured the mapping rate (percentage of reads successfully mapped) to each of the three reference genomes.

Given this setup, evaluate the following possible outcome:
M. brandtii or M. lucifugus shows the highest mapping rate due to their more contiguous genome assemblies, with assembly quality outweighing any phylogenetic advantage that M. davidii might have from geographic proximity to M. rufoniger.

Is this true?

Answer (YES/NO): YES